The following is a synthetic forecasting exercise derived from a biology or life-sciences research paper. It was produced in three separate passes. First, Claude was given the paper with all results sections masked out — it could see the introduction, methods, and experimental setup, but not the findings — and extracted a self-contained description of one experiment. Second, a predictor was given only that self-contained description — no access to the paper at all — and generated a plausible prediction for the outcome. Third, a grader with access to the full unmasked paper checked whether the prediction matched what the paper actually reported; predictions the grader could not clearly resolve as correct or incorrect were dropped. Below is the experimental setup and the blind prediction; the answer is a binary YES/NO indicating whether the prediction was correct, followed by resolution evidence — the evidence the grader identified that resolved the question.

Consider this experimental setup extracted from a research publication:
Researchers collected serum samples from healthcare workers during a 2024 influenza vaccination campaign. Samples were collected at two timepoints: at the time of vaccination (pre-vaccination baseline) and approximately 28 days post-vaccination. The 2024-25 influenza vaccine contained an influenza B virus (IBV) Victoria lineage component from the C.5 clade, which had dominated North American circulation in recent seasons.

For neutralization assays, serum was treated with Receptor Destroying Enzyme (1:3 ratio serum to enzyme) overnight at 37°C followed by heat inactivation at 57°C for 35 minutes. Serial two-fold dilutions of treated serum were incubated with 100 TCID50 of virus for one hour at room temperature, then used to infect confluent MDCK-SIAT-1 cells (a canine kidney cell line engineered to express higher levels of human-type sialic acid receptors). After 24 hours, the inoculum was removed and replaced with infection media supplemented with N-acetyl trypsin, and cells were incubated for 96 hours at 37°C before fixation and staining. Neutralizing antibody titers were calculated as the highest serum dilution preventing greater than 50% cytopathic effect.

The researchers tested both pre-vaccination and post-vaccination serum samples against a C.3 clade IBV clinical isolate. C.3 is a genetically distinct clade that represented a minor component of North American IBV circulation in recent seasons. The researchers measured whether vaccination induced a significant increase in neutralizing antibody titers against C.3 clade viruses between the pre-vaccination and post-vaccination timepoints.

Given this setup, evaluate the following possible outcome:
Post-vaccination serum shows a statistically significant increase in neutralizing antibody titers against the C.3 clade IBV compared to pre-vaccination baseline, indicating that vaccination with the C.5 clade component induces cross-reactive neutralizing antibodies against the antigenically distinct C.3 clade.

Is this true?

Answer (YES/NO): NO